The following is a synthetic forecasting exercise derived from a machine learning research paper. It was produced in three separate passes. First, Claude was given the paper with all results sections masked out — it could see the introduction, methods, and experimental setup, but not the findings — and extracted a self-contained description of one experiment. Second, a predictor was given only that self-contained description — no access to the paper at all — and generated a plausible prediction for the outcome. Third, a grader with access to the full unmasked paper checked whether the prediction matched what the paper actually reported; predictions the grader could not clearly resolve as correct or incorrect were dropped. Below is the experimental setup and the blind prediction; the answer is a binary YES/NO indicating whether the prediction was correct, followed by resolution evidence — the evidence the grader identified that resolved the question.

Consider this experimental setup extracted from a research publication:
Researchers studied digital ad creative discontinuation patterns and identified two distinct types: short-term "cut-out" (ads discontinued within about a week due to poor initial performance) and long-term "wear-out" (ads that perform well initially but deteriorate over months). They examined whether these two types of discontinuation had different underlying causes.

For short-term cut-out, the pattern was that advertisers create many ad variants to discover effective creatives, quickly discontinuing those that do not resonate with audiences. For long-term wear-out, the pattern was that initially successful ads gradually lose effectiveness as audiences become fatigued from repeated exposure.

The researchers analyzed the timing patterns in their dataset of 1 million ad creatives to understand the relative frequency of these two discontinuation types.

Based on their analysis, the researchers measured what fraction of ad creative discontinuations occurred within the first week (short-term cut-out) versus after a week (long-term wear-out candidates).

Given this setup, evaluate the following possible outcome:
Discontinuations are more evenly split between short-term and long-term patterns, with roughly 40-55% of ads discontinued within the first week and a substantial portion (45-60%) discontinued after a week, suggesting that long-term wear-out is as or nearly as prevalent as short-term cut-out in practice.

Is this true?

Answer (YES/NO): NO